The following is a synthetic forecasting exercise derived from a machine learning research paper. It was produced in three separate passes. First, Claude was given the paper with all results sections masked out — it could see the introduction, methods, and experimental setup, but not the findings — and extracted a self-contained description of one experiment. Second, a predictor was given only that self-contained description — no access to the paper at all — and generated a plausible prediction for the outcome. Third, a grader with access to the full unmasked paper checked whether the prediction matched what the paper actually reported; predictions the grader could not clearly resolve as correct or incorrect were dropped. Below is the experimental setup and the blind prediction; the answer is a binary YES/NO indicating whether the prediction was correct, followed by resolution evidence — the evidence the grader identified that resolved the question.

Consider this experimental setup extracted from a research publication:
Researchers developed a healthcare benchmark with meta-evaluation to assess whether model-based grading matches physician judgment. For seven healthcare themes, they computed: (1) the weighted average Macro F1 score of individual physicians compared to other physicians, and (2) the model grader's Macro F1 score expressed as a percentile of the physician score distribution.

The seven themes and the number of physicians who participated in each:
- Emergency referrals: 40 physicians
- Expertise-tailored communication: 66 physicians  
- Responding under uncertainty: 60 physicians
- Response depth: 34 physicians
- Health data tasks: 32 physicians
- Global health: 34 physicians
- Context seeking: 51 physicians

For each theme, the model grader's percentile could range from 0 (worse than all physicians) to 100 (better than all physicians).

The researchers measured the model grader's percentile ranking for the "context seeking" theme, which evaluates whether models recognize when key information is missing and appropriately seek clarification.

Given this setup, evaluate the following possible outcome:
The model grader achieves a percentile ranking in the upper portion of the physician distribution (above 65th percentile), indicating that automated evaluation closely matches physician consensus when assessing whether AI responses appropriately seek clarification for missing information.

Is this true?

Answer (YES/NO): YES